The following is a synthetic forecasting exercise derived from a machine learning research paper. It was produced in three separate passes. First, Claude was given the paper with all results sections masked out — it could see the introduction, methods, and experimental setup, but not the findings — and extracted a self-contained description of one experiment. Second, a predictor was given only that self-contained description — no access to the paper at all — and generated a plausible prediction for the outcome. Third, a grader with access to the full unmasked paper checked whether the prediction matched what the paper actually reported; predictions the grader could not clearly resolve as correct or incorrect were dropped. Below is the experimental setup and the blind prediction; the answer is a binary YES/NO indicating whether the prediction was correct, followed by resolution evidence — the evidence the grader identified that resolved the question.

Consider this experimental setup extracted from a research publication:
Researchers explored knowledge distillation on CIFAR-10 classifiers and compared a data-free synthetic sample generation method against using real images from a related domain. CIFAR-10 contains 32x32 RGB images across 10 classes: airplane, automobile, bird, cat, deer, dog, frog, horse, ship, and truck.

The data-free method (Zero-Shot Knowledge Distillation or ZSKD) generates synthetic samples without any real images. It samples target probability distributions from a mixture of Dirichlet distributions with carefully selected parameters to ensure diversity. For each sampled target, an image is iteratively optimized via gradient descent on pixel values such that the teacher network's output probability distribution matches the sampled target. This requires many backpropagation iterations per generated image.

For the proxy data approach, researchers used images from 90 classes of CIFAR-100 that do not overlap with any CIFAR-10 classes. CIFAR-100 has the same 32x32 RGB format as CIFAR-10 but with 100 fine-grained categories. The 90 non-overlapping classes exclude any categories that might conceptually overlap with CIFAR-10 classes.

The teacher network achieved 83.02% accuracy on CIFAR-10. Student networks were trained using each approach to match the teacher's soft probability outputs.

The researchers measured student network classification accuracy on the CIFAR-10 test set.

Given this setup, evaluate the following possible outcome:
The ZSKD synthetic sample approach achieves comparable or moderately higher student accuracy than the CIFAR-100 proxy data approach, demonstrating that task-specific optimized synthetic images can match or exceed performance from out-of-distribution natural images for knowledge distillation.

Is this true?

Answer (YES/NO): NO